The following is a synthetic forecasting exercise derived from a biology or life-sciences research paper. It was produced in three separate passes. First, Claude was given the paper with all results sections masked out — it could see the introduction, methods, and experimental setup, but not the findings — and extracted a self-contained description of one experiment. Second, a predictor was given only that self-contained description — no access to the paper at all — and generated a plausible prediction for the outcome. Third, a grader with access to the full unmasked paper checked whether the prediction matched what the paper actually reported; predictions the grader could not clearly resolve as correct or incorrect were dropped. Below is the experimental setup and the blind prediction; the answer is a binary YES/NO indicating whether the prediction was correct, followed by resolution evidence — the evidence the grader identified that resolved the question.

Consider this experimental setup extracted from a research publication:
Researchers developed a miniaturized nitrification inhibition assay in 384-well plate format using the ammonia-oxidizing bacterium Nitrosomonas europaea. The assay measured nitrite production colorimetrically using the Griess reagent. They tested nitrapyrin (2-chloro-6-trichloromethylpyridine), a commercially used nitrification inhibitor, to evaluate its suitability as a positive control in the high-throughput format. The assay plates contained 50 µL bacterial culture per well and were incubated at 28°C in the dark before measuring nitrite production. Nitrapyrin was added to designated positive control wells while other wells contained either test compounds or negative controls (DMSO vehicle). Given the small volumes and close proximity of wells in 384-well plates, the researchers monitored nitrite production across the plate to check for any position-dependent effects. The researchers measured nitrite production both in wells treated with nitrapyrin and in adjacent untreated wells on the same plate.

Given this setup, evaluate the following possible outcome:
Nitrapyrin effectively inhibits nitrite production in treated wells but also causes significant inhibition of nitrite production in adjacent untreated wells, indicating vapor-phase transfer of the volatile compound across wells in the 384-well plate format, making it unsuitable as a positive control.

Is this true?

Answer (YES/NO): YES